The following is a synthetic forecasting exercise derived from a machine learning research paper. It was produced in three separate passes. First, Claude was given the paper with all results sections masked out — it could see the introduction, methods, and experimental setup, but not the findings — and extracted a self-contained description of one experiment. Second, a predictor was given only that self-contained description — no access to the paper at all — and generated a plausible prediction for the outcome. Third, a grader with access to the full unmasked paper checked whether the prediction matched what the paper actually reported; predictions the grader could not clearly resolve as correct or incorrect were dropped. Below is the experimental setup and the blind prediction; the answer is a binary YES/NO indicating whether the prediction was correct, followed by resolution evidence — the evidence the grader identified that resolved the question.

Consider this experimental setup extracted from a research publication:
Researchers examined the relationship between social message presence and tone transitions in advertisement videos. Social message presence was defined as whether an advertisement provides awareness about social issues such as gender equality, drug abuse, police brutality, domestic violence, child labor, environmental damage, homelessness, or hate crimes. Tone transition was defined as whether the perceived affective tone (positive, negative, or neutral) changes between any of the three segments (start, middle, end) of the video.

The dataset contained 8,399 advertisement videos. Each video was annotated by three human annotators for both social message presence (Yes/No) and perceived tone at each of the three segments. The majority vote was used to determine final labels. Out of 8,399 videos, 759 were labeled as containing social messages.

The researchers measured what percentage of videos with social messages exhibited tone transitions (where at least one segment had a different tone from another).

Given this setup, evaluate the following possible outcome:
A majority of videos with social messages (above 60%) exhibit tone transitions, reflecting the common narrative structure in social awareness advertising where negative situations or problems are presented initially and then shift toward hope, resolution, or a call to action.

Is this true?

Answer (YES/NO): YES